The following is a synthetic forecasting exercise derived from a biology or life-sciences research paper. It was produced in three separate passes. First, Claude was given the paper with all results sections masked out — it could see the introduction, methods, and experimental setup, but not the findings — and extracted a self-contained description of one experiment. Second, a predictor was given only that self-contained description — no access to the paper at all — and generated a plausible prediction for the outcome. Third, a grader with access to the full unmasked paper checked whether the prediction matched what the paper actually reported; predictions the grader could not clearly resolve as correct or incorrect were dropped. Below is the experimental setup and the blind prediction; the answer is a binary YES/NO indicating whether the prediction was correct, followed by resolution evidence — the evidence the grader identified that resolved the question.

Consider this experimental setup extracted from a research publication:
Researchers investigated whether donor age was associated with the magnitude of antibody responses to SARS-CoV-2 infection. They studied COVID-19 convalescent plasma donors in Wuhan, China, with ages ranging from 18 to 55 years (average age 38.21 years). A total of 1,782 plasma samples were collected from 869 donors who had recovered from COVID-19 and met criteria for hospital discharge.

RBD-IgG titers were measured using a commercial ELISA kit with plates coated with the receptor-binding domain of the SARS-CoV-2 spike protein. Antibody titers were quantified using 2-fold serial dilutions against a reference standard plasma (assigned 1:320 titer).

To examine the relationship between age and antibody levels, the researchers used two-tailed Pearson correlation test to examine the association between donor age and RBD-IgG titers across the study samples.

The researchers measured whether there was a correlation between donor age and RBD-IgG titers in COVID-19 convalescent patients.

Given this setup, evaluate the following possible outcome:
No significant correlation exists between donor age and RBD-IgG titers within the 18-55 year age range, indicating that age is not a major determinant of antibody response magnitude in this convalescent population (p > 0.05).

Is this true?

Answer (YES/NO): NO